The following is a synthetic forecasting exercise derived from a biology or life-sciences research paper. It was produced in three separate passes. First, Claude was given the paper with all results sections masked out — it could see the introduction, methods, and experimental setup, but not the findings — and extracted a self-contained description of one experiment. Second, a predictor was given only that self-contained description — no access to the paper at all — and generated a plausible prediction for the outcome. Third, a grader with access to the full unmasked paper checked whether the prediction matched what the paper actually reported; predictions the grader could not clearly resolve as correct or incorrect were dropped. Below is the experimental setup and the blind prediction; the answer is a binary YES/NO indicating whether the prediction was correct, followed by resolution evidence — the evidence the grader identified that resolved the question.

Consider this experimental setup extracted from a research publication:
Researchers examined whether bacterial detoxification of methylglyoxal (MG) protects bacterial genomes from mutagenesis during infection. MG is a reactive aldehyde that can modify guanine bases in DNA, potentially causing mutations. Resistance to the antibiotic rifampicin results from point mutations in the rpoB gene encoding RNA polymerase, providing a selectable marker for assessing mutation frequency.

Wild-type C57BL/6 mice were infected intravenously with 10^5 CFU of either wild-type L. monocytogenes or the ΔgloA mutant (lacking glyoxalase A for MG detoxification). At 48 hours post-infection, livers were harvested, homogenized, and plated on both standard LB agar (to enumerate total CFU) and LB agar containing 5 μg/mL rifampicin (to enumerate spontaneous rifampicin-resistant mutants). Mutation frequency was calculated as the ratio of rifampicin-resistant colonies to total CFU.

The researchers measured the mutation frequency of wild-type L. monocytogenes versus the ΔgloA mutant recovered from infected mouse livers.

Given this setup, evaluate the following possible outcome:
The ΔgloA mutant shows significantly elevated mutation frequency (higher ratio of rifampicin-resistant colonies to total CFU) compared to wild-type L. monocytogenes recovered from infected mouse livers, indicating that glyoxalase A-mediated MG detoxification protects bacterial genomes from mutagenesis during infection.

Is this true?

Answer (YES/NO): YES